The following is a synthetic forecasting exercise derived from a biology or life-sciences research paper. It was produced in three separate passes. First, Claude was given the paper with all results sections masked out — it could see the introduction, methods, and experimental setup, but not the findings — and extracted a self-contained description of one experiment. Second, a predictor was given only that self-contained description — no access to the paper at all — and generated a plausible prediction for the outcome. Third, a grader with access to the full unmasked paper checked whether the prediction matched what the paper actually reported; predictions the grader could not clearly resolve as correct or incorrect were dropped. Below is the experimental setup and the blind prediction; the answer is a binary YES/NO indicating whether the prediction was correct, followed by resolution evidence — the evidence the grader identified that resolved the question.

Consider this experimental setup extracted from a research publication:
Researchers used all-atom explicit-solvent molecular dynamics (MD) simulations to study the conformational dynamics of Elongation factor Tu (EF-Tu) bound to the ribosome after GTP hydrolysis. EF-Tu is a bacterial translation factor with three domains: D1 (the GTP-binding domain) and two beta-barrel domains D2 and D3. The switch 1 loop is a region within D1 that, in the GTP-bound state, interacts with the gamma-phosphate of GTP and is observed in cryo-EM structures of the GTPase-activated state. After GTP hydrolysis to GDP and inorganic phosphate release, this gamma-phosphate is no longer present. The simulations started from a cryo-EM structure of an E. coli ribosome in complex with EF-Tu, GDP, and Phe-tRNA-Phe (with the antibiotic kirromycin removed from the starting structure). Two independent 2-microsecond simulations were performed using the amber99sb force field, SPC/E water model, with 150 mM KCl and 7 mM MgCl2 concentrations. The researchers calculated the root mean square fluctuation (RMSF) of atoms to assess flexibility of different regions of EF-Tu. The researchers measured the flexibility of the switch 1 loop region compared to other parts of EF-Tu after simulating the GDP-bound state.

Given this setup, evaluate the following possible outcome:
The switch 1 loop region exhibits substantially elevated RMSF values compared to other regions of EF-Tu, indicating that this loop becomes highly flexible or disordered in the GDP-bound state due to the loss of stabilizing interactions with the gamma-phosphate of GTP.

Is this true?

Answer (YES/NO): YES